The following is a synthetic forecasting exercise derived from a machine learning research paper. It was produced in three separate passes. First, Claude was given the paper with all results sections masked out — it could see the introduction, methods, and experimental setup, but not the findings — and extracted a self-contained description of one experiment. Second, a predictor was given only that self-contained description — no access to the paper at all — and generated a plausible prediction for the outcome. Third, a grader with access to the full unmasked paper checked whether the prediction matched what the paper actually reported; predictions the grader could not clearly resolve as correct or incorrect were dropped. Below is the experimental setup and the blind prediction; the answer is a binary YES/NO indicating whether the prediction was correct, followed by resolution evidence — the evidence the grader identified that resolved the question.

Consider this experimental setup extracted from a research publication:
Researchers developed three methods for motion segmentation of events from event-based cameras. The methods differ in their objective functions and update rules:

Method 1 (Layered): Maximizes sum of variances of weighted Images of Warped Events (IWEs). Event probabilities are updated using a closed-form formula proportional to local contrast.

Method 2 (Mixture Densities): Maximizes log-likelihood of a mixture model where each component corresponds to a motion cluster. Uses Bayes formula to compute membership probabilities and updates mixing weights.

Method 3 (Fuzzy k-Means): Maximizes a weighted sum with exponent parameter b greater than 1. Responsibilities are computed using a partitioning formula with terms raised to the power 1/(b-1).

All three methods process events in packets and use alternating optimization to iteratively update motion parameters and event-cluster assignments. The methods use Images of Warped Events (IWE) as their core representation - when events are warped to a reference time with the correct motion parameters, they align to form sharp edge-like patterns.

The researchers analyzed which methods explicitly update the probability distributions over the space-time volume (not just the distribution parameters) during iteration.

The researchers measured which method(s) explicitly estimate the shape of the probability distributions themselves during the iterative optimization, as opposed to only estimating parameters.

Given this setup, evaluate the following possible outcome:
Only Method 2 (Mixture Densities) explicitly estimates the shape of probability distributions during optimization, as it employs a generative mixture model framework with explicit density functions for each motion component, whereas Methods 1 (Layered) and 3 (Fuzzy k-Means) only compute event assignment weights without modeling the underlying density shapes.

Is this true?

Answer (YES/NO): YES